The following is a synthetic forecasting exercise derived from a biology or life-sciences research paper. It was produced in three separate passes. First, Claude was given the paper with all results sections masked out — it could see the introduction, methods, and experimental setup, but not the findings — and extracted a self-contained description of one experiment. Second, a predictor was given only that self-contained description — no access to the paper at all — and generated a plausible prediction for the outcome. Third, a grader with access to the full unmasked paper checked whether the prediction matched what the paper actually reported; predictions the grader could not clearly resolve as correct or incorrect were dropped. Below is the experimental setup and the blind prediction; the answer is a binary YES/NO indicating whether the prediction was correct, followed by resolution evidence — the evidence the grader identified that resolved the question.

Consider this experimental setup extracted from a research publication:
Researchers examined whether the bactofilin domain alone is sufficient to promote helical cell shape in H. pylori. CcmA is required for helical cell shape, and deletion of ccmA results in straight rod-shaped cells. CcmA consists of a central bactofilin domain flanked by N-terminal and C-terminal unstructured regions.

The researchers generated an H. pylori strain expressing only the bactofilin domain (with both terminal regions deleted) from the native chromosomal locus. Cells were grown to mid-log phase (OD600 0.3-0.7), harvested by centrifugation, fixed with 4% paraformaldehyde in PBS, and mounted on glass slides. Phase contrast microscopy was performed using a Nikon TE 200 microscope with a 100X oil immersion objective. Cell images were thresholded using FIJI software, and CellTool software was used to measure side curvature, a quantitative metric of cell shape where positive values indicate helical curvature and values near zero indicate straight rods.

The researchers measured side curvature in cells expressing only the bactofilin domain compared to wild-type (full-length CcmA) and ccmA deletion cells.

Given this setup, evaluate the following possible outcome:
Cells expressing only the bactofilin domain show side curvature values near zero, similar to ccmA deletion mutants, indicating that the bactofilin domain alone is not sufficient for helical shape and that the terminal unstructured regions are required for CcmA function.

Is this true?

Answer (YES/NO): NO